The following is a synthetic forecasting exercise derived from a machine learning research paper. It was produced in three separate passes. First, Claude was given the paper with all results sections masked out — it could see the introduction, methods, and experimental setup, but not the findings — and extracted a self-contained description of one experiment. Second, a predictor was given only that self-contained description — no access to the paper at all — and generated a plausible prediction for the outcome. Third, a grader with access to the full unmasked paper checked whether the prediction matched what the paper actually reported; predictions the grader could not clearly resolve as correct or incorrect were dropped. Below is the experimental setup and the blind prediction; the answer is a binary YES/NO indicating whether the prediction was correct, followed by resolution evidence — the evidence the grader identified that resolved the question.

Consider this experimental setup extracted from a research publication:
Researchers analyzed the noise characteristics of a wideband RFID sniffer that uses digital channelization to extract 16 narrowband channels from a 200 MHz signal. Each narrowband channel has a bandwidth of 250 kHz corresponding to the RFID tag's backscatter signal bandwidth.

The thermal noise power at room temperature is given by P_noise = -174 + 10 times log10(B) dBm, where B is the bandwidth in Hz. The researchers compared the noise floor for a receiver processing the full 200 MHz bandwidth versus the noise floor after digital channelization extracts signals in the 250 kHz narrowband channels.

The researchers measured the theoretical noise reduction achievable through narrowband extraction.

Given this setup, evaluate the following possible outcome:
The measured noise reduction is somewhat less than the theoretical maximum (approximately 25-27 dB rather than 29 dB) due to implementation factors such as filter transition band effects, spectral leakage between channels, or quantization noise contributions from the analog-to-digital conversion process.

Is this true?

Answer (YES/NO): NO